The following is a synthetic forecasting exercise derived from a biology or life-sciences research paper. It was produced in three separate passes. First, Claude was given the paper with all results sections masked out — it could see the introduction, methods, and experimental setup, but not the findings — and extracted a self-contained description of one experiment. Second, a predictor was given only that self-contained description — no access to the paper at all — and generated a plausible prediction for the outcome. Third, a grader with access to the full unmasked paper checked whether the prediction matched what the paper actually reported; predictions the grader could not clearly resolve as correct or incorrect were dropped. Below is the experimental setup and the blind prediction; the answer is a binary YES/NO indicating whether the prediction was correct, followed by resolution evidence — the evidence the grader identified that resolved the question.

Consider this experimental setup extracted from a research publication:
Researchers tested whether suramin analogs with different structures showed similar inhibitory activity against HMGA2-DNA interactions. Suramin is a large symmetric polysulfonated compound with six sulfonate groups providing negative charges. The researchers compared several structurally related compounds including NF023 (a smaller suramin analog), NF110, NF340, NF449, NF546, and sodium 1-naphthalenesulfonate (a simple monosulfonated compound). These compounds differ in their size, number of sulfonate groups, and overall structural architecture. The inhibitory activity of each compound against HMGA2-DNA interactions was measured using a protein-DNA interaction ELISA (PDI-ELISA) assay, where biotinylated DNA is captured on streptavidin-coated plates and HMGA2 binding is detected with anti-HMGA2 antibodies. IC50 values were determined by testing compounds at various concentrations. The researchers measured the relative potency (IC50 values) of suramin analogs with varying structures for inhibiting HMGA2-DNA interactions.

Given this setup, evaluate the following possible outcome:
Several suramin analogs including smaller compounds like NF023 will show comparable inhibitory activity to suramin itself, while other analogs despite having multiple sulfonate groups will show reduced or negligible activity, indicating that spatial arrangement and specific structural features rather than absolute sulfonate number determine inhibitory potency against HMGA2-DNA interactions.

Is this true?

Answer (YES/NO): NO